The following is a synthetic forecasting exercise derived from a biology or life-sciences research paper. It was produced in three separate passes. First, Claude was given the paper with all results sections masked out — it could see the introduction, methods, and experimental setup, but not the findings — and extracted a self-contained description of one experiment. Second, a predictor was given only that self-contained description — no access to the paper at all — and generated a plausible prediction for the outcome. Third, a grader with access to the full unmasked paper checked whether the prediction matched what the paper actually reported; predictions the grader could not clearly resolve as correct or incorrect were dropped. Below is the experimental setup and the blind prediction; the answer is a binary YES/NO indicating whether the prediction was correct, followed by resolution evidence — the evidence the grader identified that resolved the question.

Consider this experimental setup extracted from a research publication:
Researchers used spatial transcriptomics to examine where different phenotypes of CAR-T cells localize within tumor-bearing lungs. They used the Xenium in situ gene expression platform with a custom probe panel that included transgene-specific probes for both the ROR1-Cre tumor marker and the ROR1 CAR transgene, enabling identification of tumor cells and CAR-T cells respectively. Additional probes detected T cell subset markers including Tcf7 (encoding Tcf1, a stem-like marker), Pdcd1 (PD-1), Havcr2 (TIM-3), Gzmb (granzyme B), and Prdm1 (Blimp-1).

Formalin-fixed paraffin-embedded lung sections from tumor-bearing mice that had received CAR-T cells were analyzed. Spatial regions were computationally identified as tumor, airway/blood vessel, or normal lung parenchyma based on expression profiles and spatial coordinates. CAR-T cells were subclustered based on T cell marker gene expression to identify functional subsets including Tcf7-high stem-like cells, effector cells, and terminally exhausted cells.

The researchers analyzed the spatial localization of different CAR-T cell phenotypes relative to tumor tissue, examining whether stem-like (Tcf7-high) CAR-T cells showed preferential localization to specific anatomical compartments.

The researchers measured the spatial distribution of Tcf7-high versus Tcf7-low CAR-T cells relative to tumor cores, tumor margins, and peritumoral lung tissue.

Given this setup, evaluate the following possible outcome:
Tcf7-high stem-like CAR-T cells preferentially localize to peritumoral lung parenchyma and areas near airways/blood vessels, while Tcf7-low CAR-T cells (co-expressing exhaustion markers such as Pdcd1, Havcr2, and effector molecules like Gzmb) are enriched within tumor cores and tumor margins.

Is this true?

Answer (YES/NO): NO